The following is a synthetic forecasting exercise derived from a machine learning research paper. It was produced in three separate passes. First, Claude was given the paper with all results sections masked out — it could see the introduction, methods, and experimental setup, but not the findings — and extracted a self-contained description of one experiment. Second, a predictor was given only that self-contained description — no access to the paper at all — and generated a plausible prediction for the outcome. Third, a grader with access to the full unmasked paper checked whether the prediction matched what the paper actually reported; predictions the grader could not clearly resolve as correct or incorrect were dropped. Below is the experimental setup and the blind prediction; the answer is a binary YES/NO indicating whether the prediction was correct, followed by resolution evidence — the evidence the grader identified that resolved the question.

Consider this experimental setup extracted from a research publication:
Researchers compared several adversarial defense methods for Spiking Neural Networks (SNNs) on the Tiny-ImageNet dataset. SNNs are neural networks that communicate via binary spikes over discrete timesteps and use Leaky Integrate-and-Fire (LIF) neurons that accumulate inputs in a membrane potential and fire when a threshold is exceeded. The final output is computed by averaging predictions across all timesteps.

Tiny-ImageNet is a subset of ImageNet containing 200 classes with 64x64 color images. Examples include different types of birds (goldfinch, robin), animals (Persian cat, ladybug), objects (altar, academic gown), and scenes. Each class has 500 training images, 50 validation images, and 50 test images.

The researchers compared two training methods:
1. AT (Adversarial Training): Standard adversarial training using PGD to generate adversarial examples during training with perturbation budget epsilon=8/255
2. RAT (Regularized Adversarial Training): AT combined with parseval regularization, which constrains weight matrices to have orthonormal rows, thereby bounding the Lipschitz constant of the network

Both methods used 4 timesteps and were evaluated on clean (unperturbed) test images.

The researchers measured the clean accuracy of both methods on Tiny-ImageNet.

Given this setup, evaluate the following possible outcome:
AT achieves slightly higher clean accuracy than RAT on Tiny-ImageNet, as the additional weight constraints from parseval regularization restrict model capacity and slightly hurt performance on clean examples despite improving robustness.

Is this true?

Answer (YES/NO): NO